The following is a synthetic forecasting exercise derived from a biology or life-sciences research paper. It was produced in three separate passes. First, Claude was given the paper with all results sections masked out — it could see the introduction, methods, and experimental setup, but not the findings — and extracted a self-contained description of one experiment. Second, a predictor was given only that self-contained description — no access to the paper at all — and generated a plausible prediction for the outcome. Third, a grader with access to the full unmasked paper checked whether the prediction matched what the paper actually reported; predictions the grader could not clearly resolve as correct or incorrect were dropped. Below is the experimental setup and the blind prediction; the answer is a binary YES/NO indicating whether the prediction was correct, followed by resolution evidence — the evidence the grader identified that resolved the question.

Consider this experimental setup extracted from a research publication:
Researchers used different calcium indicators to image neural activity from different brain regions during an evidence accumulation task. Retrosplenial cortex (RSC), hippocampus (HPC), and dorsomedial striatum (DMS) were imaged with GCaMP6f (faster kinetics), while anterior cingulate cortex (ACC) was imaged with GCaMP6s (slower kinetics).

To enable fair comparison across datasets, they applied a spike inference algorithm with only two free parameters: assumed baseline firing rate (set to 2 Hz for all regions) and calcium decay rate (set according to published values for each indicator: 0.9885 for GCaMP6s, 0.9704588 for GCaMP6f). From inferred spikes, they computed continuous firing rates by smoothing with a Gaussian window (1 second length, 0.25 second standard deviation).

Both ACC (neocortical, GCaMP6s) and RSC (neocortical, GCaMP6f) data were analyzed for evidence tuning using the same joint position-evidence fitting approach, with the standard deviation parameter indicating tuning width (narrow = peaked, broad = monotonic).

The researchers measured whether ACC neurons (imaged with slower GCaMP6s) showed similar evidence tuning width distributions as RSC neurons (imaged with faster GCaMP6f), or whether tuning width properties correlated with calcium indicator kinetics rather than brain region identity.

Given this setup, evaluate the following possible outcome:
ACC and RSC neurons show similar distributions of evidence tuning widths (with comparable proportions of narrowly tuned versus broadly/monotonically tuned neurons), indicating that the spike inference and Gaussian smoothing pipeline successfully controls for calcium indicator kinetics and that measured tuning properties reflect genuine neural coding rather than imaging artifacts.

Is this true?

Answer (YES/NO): NO